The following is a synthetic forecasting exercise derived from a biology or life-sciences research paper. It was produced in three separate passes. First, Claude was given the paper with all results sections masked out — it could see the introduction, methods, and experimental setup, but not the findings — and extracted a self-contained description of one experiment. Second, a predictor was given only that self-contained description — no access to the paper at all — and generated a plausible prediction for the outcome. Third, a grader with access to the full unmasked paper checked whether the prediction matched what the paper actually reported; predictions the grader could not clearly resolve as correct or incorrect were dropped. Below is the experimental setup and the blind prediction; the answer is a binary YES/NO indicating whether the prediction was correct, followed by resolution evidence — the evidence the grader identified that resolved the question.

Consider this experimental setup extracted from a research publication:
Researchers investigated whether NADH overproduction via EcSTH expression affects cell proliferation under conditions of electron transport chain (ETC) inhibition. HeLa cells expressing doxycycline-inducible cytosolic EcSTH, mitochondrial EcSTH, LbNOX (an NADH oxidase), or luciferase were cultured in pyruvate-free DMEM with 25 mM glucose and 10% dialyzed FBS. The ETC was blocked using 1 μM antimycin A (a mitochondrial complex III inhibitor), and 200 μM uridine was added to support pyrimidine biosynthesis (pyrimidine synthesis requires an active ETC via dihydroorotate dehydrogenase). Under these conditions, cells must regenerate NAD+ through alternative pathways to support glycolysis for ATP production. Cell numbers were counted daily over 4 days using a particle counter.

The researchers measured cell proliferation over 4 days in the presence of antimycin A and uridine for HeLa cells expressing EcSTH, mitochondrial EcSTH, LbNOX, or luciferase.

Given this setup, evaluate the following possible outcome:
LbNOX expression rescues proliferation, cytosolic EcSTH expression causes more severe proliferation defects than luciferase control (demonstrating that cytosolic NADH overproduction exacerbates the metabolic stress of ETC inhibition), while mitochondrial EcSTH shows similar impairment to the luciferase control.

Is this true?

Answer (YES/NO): NO